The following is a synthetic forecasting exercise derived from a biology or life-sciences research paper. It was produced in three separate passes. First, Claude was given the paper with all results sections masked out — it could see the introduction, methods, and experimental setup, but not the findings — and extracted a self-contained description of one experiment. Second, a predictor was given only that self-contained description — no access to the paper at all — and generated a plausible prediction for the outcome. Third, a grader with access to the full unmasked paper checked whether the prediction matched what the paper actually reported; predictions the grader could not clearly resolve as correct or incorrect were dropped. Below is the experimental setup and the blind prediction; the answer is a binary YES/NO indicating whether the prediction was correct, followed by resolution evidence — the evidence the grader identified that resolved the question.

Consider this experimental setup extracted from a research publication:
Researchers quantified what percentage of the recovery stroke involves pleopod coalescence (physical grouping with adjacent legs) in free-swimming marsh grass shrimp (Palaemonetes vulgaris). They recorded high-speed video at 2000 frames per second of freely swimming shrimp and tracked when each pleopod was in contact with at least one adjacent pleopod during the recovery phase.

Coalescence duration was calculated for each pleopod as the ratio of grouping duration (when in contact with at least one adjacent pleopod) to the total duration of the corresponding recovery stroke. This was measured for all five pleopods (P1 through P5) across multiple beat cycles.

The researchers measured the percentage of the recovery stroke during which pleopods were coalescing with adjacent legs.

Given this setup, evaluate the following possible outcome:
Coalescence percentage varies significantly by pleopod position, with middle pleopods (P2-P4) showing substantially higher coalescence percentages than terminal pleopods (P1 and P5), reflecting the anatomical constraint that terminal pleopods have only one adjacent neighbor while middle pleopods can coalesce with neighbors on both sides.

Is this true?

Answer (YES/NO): YES